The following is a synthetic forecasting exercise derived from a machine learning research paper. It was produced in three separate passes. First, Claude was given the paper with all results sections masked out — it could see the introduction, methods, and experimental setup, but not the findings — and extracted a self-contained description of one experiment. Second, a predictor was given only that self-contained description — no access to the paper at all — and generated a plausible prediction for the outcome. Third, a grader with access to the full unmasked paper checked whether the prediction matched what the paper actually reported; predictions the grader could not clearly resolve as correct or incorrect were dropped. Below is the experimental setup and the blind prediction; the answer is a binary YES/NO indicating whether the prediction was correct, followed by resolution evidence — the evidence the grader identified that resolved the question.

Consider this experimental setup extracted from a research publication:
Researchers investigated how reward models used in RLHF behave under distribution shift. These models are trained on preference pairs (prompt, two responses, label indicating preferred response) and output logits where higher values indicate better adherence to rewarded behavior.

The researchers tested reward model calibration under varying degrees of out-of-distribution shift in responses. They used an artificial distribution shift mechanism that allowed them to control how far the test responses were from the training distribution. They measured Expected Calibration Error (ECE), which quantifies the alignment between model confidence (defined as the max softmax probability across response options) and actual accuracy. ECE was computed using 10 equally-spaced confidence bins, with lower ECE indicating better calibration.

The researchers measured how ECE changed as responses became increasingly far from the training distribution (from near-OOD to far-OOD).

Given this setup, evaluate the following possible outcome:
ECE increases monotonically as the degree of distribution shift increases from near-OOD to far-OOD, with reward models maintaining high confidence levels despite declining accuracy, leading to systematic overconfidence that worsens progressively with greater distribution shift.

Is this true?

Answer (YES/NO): NO